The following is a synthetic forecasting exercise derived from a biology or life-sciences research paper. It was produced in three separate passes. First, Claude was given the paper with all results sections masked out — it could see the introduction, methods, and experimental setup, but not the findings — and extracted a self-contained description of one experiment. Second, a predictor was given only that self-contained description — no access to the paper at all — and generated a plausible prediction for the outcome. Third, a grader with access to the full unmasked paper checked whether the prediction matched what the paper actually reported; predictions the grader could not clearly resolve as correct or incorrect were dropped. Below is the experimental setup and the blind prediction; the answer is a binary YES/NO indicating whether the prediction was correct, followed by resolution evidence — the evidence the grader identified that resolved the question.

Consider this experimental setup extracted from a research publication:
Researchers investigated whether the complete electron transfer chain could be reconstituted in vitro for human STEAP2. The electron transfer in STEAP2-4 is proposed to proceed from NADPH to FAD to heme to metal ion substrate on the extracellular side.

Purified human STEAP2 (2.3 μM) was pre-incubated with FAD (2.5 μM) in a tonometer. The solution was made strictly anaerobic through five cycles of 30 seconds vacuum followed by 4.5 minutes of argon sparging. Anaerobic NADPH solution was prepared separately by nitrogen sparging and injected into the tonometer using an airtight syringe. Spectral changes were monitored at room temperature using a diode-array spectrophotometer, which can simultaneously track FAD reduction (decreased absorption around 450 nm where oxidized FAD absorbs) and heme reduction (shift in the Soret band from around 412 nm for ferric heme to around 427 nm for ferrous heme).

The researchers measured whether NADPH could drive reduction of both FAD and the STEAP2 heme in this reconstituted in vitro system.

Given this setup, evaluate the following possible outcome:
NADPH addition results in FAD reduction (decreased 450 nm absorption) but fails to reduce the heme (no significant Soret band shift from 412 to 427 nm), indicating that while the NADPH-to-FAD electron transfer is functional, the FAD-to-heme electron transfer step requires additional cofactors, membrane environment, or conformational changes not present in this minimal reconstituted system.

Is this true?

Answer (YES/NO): NO